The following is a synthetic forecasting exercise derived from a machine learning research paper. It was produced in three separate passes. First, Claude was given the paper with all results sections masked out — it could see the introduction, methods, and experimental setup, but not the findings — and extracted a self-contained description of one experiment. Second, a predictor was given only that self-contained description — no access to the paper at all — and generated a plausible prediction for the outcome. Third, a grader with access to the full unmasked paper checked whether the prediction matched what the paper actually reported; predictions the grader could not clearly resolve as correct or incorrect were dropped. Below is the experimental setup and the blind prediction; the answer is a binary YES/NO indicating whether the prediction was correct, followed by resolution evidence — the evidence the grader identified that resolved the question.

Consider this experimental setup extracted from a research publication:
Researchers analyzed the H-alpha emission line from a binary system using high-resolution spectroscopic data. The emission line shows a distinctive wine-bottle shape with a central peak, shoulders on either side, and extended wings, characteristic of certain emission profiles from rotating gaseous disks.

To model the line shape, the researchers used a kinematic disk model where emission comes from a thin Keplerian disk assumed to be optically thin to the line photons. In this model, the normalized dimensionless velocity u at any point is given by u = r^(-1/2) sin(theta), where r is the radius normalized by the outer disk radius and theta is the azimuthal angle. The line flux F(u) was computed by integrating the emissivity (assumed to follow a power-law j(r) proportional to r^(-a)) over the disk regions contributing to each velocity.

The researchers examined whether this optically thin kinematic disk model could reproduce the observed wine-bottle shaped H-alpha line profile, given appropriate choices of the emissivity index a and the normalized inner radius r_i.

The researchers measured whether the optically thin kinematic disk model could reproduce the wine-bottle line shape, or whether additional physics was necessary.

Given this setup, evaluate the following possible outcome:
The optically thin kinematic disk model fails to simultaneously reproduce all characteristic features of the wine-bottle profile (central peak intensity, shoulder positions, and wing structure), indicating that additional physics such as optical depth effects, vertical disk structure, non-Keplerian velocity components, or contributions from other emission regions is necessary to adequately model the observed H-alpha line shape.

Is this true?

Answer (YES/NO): YES